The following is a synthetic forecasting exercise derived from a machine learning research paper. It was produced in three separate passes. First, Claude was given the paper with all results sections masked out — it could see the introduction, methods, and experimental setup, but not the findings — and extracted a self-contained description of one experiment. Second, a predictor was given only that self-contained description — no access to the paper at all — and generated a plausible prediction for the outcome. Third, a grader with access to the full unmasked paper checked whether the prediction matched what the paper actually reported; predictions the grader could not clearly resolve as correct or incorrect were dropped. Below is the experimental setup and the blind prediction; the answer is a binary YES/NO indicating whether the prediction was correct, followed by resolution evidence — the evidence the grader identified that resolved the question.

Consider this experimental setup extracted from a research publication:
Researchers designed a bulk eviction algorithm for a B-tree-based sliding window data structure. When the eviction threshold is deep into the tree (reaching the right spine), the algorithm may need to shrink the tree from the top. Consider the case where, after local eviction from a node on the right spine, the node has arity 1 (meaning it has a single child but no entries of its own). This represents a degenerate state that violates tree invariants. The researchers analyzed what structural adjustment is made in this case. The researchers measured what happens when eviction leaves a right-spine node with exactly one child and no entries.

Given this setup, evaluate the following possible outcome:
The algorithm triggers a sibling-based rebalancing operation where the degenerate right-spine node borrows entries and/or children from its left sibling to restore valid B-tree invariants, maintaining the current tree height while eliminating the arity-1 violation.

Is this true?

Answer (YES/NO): NO